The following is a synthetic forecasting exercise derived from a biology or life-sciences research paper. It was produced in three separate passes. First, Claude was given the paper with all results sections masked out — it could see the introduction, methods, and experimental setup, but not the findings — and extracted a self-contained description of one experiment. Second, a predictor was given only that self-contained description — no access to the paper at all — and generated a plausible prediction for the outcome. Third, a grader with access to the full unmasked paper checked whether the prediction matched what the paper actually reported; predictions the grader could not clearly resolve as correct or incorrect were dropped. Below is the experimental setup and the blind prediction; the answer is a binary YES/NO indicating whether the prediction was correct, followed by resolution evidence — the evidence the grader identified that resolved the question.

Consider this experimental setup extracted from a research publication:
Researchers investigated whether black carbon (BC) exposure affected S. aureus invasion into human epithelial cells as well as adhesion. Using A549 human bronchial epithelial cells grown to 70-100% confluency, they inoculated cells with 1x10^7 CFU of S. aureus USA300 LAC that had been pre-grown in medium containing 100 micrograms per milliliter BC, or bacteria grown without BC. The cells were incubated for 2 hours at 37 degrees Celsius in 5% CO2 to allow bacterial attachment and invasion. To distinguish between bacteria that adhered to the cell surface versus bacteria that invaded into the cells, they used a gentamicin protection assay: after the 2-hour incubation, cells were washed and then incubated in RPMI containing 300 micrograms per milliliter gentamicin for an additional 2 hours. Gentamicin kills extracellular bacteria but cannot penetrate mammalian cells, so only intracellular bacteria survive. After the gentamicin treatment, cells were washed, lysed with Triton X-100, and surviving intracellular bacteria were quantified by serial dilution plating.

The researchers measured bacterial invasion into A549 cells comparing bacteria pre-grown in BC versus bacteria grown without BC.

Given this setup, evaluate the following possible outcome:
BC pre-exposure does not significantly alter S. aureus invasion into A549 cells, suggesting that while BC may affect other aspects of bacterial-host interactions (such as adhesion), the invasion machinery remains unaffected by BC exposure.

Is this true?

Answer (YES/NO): NO